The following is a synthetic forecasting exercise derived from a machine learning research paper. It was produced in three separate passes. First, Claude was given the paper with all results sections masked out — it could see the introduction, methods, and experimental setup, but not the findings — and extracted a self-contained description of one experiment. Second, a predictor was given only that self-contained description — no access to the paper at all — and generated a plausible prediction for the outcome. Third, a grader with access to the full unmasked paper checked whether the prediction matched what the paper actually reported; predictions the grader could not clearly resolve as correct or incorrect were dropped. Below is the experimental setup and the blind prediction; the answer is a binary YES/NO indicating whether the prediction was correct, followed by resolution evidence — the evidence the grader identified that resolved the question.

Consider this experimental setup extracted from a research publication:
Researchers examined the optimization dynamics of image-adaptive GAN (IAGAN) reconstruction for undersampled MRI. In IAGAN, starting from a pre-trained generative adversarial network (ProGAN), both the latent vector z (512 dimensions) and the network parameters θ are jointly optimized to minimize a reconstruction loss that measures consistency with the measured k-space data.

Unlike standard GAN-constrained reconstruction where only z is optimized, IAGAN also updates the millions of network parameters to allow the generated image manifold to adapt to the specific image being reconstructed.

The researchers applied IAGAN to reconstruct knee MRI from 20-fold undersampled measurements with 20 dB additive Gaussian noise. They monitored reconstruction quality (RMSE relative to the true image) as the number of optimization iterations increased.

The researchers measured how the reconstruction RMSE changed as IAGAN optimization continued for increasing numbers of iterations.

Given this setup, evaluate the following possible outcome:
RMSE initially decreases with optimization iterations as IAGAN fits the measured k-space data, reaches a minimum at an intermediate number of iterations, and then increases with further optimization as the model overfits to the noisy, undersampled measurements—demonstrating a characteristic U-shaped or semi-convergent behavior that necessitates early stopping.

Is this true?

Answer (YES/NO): YES